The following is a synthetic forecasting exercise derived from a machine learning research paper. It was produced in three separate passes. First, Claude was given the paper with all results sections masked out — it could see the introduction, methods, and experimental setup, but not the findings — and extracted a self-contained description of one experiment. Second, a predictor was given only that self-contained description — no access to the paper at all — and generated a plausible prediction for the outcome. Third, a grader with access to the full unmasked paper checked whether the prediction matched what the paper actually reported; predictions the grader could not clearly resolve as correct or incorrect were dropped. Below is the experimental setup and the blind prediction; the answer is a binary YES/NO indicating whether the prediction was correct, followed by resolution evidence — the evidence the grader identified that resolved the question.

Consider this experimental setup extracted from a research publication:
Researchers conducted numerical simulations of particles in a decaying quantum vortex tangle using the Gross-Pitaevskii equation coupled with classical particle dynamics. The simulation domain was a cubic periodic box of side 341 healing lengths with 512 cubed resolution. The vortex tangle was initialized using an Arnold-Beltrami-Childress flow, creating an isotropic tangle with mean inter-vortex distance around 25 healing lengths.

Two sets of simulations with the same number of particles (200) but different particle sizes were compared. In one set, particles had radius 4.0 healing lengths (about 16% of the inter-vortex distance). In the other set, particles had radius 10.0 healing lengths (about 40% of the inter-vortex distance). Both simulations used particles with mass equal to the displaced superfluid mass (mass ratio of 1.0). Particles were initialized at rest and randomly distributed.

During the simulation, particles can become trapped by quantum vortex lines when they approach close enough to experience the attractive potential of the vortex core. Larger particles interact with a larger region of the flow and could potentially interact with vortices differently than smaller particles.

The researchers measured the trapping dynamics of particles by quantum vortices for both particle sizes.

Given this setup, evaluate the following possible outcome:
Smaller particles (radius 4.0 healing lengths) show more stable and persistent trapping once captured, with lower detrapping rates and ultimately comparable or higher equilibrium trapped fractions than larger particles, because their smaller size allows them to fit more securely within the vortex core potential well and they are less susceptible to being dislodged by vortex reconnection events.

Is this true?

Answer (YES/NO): NO